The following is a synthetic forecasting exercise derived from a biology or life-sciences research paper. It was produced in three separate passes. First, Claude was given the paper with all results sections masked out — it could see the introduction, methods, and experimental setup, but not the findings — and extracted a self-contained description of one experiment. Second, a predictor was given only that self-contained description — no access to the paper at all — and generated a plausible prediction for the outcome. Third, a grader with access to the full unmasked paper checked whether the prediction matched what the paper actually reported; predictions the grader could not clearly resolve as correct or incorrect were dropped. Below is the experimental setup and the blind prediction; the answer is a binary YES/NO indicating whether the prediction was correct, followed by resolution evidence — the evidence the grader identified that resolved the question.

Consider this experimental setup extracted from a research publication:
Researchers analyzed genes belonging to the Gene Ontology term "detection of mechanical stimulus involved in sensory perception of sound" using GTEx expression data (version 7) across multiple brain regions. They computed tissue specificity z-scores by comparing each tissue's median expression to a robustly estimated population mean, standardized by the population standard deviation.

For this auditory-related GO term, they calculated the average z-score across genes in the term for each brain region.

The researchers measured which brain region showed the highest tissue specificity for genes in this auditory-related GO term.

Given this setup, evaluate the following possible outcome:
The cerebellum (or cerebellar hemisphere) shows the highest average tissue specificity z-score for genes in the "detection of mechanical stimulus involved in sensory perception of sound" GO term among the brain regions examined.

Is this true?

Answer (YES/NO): YES